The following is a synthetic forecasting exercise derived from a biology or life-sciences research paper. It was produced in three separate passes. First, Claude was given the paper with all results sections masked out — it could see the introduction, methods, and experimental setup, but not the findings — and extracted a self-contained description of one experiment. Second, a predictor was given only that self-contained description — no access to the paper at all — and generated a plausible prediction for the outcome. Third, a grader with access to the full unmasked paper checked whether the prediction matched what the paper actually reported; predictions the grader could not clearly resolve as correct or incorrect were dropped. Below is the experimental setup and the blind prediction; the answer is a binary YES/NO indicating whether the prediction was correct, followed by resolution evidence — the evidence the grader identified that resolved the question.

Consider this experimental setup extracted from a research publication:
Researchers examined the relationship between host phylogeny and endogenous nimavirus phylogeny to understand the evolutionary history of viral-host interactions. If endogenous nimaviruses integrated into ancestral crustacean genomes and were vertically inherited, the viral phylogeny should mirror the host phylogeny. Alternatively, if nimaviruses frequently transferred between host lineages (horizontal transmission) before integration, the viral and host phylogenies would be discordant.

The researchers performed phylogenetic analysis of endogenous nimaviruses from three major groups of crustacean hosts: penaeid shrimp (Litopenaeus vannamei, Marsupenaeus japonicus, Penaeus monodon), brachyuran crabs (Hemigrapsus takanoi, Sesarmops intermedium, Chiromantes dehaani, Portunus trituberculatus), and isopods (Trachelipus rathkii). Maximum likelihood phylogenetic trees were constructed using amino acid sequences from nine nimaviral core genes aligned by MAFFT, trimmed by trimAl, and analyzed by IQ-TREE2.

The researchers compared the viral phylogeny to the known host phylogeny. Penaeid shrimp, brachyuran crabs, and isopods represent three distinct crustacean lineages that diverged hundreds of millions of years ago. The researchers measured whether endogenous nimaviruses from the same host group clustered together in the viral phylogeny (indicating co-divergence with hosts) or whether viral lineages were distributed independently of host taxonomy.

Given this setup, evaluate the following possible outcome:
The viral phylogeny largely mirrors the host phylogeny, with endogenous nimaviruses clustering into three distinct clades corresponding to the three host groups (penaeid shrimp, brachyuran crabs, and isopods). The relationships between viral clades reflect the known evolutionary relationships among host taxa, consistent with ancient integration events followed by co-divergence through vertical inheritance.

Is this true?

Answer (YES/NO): NO